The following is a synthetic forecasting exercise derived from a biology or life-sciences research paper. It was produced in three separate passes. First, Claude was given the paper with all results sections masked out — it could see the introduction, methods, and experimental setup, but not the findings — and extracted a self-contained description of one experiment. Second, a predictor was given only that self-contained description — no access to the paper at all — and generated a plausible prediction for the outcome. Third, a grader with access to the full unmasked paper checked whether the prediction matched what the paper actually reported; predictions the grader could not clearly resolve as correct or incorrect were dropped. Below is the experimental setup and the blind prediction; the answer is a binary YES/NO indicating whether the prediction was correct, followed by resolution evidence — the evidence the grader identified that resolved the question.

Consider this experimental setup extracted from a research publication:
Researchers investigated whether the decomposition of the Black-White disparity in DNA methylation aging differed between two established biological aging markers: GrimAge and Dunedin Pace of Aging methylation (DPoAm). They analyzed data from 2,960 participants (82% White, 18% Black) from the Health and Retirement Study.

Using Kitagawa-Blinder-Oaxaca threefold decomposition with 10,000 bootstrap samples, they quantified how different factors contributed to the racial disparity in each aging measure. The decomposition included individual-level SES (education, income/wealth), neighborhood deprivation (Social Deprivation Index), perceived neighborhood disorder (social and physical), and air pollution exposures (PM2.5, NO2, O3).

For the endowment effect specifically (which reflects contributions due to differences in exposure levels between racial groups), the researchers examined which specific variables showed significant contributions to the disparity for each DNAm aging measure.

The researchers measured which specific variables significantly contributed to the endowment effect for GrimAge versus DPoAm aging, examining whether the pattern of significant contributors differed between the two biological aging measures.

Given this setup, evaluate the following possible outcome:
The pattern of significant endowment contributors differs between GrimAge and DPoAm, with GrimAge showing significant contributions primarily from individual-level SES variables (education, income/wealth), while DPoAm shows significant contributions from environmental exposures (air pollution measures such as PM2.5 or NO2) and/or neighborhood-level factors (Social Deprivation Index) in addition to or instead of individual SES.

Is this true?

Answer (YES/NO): NO